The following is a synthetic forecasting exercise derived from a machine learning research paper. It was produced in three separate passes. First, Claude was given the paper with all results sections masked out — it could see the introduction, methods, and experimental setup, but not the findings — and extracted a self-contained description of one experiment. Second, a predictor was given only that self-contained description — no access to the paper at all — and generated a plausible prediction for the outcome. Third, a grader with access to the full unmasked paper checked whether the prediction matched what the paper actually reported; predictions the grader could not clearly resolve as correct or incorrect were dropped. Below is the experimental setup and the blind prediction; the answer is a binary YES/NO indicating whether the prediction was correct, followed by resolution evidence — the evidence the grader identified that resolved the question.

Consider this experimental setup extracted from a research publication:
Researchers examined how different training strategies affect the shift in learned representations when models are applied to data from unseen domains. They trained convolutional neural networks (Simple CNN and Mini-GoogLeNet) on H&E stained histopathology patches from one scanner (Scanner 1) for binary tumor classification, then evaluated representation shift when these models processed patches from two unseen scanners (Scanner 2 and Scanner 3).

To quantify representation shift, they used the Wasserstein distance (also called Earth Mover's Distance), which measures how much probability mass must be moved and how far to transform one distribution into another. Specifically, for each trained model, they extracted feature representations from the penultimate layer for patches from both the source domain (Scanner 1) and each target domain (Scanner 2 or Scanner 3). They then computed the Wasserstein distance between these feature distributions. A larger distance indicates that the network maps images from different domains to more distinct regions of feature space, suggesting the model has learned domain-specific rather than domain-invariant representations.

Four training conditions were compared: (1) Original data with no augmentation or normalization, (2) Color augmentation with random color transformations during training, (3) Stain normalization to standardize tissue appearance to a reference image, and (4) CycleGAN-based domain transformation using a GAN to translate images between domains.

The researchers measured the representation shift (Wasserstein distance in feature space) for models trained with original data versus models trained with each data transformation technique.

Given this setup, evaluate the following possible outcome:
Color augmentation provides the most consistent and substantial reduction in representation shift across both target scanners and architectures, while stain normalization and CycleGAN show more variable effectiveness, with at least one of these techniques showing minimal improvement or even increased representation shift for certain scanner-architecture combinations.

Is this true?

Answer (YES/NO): NO